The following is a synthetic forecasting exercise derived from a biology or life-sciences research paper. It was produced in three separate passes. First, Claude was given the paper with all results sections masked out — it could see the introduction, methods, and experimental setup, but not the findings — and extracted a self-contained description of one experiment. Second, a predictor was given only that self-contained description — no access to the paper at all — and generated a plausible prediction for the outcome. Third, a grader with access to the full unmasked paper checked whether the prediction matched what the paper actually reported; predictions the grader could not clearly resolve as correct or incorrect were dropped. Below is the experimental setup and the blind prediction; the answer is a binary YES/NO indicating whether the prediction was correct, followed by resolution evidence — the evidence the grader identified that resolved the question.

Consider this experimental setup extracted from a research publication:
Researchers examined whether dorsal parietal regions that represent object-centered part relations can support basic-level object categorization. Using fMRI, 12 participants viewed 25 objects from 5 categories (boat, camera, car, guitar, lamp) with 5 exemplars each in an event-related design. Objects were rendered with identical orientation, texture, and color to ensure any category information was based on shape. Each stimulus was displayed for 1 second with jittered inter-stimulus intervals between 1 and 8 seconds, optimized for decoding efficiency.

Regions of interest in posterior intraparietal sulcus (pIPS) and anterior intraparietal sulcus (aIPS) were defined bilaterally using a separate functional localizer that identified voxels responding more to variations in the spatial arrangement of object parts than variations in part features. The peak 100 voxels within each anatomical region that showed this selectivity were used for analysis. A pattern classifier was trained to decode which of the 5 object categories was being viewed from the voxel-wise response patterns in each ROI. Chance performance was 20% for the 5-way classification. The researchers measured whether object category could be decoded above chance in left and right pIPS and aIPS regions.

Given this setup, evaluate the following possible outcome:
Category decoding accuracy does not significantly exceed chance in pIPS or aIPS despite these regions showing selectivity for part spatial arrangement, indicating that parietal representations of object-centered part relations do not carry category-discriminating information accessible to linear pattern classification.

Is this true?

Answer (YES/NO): NO